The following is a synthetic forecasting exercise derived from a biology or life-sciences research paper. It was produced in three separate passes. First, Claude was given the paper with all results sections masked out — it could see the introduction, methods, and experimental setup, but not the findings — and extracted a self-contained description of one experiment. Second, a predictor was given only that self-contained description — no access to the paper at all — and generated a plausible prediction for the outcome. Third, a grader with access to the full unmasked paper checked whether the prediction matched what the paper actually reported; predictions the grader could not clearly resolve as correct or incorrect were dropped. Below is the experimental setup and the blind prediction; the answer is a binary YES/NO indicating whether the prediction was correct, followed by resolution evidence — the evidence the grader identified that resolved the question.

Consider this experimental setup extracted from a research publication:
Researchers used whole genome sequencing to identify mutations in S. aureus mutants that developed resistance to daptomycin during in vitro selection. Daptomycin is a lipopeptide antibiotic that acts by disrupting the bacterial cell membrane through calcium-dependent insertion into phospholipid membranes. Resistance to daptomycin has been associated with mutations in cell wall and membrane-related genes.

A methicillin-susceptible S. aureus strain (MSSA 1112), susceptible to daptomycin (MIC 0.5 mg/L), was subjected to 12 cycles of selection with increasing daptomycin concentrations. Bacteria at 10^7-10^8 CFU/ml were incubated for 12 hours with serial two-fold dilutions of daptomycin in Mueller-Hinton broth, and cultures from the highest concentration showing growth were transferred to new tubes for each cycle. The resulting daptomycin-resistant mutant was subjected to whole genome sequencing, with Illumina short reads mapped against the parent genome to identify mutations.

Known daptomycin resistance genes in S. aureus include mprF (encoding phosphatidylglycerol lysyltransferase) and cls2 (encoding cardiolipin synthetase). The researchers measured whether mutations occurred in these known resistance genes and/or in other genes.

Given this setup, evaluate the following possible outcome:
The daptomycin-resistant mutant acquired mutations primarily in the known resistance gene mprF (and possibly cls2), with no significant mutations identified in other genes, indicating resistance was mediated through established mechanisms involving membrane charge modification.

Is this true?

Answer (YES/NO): NO